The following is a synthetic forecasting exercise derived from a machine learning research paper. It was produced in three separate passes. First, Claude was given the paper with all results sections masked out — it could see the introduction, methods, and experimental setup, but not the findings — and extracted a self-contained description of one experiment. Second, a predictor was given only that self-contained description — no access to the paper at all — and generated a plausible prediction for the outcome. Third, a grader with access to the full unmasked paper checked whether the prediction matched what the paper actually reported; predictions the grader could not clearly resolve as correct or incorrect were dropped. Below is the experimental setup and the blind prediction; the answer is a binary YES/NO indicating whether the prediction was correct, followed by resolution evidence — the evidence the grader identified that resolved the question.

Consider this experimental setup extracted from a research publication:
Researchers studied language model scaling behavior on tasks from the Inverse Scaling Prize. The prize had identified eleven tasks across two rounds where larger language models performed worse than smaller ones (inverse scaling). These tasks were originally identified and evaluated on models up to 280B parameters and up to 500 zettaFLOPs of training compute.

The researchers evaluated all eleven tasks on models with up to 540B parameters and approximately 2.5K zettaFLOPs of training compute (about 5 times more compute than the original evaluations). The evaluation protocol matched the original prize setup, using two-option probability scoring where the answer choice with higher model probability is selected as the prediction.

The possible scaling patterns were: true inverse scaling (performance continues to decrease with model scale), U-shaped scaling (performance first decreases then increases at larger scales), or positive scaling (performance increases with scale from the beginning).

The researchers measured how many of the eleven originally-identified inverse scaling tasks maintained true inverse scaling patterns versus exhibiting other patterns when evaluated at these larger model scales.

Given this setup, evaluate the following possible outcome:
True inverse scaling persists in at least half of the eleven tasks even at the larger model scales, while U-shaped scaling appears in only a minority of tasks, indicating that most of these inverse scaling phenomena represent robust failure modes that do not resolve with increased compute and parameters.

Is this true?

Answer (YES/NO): NO